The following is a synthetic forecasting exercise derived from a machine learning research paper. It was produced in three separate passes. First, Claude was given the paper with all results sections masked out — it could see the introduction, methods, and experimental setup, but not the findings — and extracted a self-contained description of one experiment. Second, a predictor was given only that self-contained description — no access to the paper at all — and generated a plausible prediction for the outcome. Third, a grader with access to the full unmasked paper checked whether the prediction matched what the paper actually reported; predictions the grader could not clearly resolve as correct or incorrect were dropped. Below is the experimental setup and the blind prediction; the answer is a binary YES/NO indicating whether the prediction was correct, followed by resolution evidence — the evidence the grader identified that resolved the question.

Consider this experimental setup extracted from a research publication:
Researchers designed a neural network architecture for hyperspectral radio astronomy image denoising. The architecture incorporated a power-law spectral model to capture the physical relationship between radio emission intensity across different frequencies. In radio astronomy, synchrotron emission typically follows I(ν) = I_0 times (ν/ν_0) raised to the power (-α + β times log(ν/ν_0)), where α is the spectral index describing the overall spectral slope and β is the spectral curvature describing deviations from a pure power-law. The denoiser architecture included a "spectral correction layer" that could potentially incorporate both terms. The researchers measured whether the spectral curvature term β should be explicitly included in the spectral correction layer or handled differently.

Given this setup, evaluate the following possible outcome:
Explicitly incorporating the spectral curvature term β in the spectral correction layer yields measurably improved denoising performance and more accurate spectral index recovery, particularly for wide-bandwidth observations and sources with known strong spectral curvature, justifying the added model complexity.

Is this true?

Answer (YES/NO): NO